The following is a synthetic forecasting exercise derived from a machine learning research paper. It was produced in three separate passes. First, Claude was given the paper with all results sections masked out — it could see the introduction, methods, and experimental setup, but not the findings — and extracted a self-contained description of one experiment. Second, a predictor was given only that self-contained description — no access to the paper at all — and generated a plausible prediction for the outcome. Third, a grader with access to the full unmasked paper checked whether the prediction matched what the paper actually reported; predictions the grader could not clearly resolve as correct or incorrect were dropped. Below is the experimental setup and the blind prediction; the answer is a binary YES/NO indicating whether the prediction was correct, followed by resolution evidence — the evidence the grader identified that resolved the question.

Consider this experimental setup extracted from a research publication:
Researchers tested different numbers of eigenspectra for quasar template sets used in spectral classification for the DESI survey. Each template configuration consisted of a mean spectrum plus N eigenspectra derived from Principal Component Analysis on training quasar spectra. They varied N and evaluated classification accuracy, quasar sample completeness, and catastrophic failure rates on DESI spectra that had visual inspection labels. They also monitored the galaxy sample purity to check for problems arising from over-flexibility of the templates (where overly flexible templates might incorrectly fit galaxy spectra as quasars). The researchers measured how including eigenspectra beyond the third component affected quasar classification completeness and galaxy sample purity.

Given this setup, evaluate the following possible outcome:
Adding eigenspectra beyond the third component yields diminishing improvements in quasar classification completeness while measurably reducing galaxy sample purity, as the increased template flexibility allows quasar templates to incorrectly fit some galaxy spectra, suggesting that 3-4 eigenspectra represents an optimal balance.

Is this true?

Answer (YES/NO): YES